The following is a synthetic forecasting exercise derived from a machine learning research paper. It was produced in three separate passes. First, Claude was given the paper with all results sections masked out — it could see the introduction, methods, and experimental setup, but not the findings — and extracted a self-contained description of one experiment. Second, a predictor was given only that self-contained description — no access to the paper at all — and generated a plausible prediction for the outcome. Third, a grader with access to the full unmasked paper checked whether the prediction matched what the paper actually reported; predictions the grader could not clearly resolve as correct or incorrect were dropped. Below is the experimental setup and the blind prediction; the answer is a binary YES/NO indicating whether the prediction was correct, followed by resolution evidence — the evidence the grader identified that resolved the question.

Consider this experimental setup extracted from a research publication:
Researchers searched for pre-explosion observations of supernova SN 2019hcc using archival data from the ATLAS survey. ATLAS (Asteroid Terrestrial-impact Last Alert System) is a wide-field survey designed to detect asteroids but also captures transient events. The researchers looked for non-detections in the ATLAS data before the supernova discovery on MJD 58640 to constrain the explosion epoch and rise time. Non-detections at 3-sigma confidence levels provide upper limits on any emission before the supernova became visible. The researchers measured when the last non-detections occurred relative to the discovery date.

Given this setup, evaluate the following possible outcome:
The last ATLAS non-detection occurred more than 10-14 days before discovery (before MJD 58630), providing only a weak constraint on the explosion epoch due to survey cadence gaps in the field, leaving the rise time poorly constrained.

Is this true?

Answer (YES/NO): YES